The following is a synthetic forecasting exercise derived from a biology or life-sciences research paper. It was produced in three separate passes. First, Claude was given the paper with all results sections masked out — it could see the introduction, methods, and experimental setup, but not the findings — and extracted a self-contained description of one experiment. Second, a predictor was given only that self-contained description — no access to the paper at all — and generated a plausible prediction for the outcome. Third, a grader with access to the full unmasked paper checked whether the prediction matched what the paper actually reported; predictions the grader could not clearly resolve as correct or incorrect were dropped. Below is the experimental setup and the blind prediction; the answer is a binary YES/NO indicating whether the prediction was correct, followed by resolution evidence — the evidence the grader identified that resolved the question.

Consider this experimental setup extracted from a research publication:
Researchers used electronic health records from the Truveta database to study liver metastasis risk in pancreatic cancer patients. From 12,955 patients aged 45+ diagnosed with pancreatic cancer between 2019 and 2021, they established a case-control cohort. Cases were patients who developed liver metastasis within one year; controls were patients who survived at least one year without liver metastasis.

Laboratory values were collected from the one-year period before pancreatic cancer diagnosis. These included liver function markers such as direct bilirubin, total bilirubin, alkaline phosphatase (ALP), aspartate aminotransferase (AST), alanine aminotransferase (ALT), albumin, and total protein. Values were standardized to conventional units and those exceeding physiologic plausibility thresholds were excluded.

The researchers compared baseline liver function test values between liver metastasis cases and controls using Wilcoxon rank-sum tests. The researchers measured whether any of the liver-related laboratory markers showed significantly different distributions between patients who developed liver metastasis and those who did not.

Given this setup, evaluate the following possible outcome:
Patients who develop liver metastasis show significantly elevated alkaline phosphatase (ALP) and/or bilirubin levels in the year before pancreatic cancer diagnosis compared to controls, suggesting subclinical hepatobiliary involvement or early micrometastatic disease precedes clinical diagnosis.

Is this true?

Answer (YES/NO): YES